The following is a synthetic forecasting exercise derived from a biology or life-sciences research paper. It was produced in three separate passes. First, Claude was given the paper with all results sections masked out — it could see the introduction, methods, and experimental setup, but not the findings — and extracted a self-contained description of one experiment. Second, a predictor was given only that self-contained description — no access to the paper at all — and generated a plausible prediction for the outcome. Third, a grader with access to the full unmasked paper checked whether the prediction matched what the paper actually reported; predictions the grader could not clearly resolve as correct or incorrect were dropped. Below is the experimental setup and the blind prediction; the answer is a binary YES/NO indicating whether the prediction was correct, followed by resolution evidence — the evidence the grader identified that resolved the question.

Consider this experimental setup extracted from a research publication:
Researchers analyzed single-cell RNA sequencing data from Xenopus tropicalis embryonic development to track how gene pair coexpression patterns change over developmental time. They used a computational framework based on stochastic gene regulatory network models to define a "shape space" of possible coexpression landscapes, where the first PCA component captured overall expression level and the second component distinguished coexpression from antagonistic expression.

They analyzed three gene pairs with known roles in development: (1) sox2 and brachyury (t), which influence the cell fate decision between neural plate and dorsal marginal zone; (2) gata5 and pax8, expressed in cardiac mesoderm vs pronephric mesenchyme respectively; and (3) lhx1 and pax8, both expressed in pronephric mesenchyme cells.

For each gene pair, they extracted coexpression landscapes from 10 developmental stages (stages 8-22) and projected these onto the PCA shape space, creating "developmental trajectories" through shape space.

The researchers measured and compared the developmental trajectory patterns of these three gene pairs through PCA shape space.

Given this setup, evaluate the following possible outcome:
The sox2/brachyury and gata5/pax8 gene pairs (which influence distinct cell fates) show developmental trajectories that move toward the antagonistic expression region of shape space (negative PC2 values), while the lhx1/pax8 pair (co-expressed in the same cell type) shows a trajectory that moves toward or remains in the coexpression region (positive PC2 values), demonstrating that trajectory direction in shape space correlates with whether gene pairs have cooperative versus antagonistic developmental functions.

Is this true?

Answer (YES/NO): NO